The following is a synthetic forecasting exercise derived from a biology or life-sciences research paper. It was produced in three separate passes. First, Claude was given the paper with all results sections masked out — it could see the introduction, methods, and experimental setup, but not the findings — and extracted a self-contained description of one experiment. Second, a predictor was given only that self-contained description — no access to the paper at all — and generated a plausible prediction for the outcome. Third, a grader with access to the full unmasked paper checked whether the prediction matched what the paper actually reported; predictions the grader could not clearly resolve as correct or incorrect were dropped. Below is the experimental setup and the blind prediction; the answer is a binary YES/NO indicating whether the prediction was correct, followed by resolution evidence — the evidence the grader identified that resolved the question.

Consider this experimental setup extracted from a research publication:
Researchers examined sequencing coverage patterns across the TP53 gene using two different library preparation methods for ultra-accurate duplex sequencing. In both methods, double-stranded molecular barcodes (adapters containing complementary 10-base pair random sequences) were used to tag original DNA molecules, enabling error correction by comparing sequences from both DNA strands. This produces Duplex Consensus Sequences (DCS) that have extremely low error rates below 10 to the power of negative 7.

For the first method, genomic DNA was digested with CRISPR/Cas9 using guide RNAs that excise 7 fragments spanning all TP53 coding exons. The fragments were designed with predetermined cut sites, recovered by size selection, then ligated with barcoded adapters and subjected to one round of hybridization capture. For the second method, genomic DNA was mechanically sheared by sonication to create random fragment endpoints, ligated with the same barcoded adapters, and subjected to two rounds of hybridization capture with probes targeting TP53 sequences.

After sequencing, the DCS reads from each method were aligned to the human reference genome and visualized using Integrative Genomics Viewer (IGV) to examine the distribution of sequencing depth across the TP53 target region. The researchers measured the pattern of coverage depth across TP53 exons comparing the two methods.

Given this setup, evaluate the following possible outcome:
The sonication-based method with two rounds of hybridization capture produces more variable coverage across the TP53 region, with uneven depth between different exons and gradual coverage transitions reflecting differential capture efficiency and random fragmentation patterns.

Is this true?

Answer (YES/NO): YES